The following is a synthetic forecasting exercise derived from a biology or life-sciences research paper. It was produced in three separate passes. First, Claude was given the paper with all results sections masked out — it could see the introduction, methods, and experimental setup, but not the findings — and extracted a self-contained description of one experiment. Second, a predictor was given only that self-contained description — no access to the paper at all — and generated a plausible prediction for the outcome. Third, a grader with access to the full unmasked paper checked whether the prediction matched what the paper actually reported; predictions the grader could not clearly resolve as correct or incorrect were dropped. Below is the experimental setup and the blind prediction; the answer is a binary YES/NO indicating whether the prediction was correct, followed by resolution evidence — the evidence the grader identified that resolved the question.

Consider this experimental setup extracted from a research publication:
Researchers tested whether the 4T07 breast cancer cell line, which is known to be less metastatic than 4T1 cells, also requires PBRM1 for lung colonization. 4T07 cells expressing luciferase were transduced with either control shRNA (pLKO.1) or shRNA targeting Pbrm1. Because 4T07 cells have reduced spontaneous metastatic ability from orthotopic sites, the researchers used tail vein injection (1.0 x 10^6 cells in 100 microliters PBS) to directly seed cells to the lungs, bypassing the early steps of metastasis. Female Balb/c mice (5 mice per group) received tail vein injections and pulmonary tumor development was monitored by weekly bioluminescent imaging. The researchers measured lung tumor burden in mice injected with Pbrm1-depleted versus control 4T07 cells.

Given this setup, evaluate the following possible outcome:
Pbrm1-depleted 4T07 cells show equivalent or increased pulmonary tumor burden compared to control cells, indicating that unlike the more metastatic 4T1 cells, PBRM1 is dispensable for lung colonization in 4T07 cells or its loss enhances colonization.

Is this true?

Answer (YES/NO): NO